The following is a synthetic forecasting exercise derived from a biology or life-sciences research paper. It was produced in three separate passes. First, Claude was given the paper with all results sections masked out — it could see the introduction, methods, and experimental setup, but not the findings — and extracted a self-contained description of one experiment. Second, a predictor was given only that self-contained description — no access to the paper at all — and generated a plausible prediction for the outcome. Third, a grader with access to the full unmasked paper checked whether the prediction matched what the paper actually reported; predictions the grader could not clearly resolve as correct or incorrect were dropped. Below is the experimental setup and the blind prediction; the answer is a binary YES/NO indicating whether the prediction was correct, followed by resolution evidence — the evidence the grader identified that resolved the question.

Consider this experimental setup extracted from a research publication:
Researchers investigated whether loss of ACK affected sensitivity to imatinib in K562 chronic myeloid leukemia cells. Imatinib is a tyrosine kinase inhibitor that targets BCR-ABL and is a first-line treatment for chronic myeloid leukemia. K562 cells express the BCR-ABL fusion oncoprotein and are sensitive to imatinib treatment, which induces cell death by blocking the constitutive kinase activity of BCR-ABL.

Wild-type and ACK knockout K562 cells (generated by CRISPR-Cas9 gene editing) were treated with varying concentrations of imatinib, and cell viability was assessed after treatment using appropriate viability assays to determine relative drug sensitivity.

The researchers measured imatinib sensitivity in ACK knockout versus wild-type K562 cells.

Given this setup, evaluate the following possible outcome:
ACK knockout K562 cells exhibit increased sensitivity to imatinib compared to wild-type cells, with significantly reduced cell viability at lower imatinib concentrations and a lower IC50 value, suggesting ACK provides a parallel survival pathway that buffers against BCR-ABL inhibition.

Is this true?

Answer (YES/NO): NO